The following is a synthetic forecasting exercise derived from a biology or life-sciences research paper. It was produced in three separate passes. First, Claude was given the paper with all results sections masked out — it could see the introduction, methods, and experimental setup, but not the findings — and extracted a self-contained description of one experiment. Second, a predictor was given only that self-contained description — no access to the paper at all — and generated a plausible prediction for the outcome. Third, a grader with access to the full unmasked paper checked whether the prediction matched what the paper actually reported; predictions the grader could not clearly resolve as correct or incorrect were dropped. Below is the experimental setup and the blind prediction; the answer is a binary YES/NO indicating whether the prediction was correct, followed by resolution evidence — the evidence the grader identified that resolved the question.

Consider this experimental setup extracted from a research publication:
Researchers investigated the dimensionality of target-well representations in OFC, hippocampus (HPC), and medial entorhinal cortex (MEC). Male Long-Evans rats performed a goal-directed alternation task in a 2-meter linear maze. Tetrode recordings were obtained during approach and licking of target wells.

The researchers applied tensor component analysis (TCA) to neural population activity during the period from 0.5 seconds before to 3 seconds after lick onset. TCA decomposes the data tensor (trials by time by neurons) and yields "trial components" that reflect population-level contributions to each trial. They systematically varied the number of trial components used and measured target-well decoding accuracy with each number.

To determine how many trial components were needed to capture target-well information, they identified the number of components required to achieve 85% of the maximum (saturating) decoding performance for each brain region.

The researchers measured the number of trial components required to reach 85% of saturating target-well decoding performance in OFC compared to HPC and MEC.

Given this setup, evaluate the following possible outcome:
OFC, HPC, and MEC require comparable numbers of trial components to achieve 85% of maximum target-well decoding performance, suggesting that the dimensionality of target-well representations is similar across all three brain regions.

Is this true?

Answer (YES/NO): YES